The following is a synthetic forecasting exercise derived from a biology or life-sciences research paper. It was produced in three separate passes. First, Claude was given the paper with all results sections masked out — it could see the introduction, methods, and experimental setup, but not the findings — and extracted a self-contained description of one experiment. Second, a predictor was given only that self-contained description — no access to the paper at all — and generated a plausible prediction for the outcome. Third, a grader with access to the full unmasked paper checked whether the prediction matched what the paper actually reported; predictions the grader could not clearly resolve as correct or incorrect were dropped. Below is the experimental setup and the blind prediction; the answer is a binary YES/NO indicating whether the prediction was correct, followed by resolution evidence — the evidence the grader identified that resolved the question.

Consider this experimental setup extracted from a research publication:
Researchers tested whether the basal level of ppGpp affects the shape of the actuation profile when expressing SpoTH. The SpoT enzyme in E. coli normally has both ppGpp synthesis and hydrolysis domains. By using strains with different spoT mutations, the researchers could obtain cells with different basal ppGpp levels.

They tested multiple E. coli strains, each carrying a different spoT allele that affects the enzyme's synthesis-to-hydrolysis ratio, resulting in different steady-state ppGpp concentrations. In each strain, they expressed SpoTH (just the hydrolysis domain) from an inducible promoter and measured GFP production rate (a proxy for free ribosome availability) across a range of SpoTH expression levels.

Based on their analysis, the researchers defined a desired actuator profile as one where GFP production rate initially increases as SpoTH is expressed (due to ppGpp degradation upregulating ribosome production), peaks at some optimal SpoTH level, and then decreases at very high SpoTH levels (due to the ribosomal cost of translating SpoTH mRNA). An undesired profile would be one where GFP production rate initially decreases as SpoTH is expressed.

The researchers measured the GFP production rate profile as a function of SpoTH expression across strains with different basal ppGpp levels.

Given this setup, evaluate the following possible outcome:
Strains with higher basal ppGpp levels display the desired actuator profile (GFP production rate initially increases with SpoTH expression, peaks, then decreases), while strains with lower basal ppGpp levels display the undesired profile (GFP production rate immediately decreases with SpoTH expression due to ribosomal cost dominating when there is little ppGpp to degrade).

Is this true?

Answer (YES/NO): NO